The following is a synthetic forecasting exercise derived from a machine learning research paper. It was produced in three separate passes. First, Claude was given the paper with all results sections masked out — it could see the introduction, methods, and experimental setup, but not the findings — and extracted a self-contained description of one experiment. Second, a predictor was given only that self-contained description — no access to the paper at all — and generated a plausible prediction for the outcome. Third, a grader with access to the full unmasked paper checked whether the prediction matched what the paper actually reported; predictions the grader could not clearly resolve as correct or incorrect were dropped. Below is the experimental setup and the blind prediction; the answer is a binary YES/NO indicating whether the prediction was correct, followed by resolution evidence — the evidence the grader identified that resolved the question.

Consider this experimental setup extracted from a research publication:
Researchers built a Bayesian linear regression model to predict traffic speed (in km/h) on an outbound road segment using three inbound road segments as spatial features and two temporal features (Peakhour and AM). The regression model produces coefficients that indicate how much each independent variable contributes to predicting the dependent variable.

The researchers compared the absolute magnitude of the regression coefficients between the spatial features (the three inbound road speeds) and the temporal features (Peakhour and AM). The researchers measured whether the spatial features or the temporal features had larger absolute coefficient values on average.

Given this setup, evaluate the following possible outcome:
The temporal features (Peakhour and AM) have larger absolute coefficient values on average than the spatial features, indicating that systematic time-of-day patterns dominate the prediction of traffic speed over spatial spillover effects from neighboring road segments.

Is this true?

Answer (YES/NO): YES